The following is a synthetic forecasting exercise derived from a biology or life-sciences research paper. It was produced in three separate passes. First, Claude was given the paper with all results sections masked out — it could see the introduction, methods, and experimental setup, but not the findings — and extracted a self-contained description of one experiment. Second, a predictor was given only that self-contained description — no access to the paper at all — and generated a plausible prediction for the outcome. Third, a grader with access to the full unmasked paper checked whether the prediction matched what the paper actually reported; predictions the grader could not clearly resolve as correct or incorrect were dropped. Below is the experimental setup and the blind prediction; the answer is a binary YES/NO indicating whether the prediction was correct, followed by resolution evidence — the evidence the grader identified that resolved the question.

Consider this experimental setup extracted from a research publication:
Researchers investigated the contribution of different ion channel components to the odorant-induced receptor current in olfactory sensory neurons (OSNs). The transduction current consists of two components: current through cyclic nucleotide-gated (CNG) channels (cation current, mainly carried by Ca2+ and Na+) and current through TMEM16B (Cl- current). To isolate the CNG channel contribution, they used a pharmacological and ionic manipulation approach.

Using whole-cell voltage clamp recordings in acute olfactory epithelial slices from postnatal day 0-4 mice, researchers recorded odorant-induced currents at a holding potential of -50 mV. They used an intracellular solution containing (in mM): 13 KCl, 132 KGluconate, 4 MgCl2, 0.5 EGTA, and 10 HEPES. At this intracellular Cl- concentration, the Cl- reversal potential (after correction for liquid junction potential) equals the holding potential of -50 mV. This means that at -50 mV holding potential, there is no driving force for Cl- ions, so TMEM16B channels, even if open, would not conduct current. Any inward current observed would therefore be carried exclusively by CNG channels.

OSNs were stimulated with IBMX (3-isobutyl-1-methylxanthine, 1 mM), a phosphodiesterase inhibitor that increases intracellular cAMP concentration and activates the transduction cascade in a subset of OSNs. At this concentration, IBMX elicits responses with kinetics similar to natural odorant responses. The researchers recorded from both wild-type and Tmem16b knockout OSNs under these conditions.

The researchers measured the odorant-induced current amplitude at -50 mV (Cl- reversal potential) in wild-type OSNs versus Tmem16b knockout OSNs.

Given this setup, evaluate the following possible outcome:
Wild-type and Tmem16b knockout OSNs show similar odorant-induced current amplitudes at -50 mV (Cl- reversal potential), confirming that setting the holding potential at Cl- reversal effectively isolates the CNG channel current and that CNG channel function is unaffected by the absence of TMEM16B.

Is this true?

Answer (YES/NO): YES